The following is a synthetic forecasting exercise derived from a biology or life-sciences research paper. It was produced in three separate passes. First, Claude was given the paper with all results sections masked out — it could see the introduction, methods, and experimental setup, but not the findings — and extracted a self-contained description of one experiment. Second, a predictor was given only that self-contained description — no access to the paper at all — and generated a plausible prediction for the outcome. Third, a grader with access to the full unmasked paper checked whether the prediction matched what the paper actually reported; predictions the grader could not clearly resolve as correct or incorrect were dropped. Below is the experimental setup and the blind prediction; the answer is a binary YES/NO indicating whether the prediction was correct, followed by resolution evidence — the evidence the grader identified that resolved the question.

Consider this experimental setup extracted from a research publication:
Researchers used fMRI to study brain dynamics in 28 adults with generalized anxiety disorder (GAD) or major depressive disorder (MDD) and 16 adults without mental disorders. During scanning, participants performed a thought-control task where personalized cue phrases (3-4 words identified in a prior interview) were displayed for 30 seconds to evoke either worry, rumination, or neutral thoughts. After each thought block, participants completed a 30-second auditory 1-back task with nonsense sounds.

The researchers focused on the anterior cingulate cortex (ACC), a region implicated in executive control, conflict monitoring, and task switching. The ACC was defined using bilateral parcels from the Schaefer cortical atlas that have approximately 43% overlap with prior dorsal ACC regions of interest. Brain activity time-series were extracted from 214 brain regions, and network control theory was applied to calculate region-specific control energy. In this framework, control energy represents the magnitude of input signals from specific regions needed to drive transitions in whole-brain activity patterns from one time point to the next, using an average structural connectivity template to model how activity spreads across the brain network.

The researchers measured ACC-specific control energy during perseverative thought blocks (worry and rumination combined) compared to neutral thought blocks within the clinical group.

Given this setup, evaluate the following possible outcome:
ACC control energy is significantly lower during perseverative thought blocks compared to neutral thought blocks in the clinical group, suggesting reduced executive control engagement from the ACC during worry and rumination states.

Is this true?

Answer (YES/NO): NO